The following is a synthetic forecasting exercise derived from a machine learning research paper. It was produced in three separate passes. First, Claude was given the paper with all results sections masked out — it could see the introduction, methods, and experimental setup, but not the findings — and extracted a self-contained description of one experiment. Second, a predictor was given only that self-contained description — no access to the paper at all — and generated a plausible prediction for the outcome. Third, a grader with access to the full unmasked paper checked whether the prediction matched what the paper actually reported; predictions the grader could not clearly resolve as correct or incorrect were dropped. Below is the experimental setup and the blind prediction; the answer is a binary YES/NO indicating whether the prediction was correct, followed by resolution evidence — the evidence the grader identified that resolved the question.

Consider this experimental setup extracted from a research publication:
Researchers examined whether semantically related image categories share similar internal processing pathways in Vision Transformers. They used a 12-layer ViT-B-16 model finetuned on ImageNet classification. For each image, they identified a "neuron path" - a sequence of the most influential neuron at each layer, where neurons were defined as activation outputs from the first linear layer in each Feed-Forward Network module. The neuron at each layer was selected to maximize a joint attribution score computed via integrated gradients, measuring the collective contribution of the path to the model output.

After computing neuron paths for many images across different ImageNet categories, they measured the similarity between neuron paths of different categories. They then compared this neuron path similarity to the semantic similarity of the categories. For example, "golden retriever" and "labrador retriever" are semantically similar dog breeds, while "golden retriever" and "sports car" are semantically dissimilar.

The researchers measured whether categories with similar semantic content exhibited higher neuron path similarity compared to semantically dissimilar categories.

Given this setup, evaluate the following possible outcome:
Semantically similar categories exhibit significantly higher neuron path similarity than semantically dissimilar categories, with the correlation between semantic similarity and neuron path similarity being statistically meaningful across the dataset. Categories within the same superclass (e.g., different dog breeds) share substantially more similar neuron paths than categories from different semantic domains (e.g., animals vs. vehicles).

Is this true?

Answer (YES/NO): NO